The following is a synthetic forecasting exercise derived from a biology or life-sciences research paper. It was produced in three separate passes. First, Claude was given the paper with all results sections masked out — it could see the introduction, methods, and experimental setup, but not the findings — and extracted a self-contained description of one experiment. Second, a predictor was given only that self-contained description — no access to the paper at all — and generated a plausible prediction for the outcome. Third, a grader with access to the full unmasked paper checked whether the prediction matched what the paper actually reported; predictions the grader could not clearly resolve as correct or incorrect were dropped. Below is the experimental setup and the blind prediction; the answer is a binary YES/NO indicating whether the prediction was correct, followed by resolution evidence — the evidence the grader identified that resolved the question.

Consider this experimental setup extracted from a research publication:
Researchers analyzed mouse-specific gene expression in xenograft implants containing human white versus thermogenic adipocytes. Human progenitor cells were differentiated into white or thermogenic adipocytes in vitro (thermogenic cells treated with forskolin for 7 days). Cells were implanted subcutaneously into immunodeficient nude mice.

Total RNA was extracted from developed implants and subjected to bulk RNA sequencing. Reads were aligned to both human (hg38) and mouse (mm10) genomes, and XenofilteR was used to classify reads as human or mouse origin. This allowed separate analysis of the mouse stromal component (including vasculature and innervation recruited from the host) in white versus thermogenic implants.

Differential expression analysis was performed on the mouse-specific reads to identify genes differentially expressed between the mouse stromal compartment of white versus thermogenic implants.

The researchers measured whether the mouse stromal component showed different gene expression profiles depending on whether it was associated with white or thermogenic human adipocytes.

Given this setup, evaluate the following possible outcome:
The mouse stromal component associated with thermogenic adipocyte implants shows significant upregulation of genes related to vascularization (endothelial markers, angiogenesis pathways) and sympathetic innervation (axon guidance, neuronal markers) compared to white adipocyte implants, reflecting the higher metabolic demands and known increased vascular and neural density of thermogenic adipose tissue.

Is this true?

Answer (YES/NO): NO